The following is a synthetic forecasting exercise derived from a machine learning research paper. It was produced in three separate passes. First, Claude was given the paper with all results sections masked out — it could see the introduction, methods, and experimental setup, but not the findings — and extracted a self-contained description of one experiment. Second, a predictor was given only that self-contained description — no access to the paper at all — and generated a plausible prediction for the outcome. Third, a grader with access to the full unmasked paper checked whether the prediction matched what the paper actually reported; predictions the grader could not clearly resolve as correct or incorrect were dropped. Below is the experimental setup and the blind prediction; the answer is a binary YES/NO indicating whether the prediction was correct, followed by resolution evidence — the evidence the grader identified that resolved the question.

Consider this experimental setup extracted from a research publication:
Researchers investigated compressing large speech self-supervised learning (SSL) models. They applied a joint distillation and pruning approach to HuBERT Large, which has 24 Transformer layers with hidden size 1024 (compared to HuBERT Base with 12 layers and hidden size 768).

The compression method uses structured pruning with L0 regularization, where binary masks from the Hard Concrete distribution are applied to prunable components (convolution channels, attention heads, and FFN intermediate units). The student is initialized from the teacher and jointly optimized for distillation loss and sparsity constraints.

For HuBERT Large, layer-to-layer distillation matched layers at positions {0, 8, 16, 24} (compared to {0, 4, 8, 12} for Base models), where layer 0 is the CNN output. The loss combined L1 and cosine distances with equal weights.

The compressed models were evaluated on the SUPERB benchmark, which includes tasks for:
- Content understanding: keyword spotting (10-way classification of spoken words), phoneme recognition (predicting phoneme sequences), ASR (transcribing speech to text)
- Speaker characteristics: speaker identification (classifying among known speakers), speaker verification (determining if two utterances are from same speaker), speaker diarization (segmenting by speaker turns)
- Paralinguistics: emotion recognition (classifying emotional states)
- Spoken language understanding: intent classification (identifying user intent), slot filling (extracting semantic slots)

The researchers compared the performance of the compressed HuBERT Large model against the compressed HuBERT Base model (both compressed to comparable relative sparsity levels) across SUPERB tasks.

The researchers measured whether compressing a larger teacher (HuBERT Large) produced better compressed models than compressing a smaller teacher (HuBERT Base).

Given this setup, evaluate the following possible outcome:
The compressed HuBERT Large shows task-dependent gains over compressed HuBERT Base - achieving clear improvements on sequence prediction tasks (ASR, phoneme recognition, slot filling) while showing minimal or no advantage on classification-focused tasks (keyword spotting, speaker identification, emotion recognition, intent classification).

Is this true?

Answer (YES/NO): NO